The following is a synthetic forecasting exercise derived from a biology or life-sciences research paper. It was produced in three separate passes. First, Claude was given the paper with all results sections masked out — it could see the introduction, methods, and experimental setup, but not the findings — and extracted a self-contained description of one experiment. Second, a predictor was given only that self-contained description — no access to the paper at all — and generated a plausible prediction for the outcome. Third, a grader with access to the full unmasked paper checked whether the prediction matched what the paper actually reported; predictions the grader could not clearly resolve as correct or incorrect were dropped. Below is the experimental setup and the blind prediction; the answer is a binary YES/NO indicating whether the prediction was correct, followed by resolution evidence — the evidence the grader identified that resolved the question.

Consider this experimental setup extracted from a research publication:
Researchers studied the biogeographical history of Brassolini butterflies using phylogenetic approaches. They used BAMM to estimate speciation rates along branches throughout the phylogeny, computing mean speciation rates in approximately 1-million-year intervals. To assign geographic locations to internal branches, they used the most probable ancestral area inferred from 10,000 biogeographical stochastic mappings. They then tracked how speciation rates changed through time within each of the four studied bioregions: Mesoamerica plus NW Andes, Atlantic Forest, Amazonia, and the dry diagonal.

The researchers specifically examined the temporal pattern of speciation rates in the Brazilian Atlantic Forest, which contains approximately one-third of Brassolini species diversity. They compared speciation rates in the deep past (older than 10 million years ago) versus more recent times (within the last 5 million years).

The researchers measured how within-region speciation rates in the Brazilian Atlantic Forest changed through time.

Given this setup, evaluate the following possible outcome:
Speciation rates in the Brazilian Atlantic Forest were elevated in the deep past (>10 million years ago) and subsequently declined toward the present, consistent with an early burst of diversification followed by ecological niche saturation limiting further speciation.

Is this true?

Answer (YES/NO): NO